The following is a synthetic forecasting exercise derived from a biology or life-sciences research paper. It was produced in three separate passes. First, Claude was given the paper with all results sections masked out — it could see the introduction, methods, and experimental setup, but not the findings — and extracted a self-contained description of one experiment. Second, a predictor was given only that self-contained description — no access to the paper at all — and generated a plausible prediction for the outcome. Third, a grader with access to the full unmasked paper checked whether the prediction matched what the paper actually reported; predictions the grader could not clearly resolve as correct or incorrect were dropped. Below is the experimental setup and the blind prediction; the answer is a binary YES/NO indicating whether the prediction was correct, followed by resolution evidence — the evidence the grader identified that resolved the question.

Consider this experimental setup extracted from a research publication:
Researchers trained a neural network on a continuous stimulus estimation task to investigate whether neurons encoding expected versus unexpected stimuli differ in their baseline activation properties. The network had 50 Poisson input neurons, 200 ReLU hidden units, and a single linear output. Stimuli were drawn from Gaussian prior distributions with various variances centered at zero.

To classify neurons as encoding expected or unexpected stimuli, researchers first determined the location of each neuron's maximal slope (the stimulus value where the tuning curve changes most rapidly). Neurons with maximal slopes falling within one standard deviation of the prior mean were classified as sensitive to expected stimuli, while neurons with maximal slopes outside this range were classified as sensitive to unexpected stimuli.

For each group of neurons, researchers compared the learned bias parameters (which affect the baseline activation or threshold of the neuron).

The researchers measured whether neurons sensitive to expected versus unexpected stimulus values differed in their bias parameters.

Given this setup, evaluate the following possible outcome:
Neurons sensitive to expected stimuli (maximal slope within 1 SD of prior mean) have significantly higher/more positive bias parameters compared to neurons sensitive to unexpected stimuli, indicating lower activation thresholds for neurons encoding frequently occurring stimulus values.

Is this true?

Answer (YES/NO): YES